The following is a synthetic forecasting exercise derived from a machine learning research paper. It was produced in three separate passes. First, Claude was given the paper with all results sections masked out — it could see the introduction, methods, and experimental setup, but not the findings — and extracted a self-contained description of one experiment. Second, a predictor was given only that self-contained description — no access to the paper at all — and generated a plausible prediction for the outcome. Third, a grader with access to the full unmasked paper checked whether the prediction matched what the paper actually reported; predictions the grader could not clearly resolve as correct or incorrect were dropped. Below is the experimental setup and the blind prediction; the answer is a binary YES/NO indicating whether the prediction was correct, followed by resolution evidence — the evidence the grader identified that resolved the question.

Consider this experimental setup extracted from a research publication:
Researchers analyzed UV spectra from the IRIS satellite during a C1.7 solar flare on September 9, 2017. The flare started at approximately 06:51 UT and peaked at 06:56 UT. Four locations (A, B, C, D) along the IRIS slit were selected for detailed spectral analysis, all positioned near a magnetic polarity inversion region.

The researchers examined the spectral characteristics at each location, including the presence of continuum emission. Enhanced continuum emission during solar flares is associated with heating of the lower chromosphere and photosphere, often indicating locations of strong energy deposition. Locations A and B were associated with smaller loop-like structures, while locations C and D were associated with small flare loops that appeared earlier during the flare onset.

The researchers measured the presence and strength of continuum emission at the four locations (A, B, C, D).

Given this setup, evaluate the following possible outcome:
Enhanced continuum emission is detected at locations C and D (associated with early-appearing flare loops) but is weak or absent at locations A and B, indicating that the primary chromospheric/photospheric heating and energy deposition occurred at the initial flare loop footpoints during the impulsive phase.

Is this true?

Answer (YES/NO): NO